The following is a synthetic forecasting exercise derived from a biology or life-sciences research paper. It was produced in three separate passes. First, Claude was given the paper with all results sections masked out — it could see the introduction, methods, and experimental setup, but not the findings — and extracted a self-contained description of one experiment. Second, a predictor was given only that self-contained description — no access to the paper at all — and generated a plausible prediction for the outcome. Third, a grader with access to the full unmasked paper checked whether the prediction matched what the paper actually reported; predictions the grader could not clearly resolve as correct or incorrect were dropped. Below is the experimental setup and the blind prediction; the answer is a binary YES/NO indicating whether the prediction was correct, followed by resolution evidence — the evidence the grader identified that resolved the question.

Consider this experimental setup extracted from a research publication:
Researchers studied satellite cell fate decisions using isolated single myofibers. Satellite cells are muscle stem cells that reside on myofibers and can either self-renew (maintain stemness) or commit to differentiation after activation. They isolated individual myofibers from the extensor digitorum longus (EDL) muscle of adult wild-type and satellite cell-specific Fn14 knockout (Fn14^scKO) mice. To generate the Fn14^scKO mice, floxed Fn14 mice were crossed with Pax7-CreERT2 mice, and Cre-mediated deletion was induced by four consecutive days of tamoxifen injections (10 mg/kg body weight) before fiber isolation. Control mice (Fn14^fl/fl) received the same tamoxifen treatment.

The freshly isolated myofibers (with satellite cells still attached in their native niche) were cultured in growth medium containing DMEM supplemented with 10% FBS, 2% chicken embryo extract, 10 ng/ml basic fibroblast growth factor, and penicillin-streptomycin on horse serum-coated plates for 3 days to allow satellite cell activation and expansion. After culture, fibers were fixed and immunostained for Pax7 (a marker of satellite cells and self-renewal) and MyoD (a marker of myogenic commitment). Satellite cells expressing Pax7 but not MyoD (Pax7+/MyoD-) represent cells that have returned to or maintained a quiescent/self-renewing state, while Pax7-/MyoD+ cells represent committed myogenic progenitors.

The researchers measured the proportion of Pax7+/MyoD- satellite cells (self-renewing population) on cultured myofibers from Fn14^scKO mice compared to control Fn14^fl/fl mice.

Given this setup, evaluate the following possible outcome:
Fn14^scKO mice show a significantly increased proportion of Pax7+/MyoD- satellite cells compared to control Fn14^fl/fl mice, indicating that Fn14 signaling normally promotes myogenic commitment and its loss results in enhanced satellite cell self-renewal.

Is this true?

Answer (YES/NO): NO